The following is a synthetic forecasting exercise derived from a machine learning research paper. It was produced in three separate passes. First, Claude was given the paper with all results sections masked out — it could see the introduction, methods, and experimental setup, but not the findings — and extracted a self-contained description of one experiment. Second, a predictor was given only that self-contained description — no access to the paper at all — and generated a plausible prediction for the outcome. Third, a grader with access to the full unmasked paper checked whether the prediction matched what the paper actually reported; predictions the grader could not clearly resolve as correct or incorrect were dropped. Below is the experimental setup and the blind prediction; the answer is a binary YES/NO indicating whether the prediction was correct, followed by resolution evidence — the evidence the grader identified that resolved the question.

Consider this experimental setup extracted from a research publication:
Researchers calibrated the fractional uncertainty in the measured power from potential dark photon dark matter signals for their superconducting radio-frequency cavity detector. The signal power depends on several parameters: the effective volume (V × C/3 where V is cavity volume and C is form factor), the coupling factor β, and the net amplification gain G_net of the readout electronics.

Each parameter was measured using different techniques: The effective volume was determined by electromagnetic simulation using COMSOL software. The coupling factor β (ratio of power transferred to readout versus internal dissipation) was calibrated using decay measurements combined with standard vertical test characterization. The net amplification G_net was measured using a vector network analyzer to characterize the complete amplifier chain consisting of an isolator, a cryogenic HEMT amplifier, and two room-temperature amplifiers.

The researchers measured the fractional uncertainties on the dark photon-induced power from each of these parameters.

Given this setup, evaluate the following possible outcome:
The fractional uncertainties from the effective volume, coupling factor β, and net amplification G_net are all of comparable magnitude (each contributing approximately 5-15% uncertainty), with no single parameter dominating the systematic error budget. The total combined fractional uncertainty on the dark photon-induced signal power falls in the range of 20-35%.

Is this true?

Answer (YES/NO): NO